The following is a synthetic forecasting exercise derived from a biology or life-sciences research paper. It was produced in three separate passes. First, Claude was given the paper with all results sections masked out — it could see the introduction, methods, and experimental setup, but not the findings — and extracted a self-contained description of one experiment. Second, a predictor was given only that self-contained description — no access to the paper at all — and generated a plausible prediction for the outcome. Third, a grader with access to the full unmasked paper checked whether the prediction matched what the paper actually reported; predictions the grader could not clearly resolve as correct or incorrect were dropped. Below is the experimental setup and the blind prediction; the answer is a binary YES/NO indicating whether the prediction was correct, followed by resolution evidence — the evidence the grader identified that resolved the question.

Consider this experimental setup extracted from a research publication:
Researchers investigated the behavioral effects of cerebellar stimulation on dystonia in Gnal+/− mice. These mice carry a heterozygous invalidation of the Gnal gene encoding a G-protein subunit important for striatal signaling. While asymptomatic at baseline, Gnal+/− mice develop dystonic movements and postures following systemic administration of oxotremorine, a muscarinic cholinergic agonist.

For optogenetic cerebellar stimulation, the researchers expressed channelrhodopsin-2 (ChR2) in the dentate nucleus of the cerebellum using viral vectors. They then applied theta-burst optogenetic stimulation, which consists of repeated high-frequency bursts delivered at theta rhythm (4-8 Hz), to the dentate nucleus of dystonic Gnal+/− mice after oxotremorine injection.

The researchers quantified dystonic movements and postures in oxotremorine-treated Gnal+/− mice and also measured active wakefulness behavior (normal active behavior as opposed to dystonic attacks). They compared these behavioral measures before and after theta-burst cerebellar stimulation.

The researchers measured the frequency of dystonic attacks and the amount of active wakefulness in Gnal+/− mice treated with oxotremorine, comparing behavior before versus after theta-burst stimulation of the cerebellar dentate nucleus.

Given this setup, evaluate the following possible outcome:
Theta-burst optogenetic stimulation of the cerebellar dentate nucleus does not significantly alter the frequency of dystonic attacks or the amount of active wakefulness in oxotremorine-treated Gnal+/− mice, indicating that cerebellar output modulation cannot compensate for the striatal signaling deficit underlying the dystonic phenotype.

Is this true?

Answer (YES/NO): NO